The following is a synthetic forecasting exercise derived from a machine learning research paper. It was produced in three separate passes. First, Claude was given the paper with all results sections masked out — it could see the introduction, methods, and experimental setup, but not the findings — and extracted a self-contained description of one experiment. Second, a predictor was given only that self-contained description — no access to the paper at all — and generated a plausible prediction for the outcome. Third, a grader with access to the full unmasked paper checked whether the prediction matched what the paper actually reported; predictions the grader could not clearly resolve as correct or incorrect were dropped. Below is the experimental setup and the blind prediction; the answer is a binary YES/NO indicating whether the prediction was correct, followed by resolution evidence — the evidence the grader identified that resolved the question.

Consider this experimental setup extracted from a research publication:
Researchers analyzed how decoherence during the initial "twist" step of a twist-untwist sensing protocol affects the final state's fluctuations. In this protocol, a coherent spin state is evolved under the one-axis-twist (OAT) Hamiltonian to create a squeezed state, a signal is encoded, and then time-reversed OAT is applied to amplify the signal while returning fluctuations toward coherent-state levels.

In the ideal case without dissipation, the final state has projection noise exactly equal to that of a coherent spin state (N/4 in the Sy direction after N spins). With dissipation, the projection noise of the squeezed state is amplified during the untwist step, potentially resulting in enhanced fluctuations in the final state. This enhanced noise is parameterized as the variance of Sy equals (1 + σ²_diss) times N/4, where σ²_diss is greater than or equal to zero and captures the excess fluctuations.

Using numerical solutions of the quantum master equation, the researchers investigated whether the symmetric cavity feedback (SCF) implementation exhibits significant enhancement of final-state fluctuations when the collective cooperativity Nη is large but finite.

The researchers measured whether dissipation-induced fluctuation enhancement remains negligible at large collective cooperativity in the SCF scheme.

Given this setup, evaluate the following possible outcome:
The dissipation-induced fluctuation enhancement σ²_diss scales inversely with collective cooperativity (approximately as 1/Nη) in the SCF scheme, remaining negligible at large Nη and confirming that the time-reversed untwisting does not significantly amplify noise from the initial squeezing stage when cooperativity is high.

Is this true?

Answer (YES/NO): NO